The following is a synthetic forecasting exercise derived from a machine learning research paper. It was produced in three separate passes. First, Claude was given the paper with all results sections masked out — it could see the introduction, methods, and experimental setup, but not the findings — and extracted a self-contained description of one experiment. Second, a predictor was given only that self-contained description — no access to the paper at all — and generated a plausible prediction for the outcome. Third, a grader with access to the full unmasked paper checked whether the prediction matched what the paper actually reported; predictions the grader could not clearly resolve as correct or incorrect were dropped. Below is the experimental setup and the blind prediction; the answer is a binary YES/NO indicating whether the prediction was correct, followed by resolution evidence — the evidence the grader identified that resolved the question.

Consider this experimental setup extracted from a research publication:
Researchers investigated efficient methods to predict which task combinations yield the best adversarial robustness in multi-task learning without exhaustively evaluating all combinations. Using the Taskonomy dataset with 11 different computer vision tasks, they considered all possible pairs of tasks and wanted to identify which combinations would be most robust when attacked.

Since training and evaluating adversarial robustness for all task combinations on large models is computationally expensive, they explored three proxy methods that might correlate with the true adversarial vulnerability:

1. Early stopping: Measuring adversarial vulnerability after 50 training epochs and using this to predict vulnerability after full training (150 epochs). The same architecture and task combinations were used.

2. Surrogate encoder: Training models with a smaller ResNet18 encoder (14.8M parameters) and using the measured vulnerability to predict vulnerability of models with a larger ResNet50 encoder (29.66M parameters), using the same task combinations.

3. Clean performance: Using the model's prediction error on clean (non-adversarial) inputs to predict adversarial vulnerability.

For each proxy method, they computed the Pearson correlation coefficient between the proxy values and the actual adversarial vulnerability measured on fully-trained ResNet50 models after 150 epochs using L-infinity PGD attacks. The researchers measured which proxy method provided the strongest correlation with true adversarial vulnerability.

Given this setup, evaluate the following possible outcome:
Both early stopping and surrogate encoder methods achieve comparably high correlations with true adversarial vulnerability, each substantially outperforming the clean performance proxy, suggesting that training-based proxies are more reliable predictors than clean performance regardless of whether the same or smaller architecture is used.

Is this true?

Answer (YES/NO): NO